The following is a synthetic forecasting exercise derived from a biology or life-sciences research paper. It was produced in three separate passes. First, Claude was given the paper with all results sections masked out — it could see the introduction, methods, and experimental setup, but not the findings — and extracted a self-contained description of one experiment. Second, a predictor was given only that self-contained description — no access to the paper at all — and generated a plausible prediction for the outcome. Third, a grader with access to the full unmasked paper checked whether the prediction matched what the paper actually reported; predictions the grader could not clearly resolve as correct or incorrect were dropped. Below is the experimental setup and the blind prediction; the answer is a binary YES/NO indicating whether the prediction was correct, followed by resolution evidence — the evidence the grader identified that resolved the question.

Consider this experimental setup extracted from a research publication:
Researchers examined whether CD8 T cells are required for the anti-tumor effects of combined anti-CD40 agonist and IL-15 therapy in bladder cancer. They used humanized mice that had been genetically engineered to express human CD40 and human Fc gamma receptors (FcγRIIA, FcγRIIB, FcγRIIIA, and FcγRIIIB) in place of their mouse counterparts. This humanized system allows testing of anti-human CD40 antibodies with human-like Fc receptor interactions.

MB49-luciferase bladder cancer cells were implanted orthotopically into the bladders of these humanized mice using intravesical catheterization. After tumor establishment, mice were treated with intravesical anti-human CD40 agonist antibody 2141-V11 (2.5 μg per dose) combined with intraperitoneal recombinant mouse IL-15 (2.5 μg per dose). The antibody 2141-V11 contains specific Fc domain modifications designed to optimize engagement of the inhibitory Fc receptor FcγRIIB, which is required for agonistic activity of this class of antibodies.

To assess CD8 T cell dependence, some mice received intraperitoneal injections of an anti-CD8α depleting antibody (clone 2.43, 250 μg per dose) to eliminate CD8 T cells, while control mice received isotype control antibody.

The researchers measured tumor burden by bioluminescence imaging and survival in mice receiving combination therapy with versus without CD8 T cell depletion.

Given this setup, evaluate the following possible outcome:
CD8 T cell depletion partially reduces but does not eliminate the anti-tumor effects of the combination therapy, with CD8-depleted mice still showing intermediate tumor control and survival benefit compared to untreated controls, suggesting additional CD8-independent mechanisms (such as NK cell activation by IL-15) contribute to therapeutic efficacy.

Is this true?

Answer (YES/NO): NO